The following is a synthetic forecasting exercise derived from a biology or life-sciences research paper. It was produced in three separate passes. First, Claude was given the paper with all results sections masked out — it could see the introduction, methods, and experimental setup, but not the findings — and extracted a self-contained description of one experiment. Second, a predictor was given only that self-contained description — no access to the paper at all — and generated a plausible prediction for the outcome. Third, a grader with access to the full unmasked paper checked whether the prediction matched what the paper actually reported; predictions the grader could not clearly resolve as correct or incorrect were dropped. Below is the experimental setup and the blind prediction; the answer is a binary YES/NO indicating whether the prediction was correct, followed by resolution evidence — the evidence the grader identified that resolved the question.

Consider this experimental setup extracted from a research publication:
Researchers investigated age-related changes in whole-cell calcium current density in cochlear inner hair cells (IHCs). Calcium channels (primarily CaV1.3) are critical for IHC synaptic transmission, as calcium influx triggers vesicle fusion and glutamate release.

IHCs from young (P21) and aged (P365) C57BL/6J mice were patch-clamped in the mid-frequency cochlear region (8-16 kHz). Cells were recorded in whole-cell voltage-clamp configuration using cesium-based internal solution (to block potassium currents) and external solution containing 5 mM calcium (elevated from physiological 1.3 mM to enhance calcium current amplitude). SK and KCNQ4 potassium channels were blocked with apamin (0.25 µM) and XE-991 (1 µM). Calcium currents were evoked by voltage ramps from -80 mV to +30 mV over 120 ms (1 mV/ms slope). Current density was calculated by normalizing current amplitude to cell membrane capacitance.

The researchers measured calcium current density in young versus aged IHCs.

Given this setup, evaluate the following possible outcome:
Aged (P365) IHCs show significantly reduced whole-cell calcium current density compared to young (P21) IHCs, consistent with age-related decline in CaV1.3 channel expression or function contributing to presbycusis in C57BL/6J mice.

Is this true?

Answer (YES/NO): NO